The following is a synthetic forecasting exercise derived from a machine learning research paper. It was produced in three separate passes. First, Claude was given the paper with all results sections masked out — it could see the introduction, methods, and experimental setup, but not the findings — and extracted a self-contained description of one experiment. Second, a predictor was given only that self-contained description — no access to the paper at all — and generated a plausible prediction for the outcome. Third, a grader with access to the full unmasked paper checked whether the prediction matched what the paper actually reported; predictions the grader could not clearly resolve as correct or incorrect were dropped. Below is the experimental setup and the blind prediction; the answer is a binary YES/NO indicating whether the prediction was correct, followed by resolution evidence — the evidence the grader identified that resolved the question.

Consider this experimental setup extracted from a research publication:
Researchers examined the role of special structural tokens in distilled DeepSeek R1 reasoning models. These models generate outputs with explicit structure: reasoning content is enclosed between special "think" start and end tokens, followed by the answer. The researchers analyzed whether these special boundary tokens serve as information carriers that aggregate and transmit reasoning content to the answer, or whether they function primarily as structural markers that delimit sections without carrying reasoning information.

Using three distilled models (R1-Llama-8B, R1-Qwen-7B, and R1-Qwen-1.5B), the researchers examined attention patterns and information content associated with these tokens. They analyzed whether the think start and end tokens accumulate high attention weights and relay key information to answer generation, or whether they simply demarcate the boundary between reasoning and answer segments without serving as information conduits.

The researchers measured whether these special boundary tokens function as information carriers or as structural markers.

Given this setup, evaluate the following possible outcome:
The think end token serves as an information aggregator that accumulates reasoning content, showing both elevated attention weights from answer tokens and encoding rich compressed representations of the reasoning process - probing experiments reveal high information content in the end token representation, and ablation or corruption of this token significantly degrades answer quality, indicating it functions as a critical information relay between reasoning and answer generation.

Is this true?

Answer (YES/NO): NO